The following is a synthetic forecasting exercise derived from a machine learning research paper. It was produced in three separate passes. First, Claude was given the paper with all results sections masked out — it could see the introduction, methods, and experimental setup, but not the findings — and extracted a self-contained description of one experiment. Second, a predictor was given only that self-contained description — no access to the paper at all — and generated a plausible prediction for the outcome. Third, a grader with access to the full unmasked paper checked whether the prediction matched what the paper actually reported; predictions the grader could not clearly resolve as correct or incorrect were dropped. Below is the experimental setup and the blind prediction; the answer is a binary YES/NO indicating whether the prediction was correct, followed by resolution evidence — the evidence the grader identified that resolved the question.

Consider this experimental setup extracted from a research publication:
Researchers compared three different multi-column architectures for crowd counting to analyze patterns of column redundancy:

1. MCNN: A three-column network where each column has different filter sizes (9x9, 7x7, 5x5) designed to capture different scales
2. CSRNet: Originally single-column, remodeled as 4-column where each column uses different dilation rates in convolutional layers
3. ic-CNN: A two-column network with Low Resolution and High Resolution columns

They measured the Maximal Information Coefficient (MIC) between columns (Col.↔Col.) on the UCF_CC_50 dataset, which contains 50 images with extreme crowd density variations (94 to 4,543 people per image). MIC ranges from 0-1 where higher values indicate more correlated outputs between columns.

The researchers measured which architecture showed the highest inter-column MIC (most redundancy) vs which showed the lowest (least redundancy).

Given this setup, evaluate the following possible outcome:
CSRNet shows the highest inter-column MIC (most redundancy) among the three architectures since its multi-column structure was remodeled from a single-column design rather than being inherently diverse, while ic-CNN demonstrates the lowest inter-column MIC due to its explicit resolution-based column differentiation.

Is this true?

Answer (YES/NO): NO